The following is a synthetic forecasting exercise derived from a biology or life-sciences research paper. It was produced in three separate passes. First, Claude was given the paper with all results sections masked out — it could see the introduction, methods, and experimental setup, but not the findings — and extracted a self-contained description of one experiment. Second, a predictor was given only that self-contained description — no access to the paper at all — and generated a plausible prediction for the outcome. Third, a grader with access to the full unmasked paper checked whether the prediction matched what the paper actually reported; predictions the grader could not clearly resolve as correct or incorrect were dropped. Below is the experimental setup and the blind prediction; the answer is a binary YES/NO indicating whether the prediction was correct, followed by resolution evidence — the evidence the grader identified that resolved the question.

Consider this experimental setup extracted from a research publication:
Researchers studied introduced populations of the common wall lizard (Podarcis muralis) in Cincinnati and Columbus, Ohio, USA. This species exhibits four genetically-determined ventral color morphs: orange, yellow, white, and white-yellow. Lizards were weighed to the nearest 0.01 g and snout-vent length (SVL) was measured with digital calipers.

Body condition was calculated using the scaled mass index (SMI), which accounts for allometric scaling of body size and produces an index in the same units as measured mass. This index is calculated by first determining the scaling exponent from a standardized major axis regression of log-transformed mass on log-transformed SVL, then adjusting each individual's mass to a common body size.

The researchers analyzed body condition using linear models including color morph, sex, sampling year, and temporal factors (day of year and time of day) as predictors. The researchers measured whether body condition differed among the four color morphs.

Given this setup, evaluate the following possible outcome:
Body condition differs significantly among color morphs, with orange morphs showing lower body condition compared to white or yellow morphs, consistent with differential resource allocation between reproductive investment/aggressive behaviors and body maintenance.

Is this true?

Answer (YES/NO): NO